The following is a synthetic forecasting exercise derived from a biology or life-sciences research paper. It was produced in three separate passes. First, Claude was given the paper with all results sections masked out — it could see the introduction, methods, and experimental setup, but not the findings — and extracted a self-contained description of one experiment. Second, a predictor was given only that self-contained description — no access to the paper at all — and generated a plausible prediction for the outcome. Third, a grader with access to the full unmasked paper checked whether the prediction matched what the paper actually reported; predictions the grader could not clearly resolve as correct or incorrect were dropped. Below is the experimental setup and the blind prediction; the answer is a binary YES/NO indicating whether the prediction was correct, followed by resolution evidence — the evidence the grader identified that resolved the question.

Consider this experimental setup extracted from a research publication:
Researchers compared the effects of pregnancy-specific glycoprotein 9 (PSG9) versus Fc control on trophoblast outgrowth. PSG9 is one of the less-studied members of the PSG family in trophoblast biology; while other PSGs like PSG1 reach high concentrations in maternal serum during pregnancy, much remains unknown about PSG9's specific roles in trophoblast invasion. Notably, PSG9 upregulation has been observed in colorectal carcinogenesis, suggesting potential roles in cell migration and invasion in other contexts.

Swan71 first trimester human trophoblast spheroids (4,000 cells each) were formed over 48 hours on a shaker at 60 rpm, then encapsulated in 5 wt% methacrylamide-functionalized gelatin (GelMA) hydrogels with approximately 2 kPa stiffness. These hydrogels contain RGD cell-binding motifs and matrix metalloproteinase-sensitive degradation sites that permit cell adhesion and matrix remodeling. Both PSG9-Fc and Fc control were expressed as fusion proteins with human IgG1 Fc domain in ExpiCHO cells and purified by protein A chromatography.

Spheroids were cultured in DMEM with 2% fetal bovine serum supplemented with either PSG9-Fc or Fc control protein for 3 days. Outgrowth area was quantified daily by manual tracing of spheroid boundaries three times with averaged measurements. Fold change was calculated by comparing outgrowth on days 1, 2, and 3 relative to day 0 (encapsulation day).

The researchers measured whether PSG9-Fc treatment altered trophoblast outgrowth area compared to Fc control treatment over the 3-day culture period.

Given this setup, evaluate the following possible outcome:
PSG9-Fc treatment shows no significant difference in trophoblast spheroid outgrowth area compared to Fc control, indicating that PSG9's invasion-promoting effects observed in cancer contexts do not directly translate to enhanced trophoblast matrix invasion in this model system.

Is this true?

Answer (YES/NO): NO